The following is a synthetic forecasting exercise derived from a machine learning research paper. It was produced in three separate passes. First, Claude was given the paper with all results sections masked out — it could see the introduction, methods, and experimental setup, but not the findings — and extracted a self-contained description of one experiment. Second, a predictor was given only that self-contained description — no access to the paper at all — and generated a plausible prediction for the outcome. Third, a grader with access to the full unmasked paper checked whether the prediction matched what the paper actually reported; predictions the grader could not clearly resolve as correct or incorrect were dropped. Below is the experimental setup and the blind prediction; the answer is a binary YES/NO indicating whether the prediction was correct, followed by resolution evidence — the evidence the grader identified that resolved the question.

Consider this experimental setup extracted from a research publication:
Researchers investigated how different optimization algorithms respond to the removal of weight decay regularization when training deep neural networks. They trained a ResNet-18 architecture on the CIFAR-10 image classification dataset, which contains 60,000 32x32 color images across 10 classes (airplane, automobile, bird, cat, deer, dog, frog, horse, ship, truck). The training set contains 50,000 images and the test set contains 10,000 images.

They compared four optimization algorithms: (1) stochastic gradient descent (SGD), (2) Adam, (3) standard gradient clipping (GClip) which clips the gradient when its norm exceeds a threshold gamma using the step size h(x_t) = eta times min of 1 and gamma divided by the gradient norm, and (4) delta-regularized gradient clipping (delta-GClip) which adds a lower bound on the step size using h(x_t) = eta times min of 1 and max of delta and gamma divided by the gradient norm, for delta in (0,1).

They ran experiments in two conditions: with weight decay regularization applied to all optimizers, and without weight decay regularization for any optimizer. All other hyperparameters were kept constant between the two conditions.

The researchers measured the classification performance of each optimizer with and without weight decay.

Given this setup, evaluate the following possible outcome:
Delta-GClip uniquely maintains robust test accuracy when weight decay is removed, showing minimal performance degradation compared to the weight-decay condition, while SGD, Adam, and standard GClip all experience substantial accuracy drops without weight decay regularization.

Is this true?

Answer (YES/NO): NO